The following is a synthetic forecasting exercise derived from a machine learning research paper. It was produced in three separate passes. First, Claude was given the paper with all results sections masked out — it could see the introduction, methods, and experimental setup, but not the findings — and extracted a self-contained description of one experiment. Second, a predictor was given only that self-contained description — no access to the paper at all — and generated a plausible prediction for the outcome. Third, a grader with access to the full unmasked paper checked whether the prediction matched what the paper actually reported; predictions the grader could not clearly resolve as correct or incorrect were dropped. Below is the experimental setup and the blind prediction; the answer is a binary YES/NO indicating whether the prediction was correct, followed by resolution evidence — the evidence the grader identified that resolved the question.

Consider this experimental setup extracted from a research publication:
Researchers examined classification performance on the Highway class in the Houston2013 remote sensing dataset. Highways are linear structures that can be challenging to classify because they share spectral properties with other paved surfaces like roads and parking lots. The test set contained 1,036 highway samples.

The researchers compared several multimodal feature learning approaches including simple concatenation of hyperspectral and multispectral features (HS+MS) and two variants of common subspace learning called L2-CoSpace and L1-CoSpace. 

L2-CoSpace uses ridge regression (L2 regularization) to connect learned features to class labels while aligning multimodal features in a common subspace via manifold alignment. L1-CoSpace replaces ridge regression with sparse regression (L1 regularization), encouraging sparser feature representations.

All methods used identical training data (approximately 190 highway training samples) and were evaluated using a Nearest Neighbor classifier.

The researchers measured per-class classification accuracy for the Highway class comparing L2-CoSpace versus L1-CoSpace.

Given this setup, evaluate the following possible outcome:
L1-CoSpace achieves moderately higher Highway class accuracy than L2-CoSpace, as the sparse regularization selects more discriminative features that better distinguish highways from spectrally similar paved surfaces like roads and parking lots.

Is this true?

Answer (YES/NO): YES